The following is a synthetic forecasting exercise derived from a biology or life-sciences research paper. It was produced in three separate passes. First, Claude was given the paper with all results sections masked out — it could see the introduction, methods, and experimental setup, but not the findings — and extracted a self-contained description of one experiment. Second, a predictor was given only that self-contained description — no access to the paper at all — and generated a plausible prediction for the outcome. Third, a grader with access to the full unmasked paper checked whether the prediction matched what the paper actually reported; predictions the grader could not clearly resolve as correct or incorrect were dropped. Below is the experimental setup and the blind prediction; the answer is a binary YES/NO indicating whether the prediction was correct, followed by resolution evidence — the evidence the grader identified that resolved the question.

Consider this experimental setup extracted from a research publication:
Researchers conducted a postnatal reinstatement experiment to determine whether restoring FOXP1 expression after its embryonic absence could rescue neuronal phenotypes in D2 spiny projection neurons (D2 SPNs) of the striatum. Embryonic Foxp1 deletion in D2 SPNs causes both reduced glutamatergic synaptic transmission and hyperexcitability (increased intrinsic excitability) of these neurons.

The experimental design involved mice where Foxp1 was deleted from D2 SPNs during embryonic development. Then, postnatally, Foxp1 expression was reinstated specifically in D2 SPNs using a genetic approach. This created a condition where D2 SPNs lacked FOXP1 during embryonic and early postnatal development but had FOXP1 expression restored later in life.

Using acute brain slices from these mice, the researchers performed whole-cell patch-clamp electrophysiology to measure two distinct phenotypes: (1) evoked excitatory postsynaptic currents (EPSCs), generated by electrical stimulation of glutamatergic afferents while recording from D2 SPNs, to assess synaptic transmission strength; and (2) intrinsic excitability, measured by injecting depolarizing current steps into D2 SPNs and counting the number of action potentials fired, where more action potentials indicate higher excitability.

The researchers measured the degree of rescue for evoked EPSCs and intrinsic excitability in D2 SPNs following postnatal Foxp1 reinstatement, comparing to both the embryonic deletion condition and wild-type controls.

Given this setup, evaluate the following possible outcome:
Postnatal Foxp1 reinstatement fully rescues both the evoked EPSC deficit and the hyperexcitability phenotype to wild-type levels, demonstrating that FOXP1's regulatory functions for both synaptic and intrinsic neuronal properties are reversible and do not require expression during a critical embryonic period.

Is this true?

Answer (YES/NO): NO